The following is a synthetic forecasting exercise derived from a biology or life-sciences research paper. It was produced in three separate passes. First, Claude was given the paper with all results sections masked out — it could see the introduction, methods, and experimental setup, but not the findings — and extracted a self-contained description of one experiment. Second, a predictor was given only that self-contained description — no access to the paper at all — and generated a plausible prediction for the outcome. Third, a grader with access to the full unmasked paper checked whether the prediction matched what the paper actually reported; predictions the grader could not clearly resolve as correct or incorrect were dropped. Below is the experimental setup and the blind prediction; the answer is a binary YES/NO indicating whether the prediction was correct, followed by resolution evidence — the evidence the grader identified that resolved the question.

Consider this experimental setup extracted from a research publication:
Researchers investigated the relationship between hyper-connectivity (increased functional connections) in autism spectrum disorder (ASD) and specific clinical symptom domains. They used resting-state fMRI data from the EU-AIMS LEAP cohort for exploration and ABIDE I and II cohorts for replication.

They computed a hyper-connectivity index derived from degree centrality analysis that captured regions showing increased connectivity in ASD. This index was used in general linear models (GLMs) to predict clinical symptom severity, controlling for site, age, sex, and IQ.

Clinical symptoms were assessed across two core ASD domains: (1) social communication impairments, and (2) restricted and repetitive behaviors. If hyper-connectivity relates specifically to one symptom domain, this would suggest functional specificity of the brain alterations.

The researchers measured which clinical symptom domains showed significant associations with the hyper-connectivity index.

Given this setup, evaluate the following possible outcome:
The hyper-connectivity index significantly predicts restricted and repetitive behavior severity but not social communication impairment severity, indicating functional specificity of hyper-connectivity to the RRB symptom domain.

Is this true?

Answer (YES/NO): NO